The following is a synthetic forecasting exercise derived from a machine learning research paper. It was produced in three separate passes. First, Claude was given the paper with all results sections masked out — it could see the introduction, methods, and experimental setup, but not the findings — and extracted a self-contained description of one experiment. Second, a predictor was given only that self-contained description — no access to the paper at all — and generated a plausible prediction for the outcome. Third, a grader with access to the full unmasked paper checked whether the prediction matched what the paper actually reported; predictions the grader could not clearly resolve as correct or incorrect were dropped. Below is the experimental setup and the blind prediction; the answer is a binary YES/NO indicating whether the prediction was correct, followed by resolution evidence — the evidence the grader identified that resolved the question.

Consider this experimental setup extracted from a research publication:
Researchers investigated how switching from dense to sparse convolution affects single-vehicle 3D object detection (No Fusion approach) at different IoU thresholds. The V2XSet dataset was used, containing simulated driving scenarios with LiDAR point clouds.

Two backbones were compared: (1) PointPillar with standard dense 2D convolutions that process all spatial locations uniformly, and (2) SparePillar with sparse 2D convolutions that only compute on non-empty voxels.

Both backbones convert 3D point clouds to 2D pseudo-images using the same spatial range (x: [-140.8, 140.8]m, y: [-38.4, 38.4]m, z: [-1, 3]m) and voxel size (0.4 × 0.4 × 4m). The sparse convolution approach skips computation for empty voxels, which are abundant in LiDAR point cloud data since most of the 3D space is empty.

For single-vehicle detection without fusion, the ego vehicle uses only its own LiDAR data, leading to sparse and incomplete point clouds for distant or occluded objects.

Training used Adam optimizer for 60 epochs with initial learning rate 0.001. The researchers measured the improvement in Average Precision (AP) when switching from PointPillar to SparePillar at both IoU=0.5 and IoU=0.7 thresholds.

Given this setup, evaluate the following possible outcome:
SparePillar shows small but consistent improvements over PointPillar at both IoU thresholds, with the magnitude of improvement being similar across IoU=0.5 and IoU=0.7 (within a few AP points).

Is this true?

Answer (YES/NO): NO